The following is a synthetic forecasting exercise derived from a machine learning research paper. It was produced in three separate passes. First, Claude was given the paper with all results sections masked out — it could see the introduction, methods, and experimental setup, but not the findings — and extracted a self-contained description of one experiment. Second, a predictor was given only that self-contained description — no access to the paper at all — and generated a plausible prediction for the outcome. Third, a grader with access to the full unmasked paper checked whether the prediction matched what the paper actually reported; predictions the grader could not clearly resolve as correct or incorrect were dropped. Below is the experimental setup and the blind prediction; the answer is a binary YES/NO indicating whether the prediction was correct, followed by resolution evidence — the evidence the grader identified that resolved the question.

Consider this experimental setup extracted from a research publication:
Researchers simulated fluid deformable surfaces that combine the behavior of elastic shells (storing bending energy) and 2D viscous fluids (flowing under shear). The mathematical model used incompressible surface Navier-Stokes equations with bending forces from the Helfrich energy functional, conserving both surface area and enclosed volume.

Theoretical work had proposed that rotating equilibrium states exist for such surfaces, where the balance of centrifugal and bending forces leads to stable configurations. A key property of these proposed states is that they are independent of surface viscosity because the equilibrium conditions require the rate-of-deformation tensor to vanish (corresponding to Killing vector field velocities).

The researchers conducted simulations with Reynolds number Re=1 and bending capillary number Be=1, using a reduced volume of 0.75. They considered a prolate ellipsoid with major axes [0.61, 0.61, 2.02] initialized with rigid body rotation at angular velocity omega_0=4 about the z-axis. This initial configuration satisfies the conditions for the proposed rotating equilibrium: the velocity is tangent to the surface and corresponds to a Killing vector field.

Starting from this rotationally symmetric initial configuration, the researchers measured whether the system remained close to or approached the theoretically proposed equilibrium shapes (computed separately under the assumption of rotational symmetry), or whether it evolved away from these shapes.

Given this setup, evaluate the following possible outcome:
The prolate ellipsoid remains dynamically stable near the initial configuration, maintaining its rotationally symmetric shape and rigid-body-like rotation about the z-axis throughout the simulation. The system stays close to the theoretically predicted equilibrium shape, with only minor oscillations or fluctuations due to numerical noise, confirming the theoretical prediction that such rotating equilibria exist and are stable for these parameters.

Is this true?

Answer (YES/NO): NO